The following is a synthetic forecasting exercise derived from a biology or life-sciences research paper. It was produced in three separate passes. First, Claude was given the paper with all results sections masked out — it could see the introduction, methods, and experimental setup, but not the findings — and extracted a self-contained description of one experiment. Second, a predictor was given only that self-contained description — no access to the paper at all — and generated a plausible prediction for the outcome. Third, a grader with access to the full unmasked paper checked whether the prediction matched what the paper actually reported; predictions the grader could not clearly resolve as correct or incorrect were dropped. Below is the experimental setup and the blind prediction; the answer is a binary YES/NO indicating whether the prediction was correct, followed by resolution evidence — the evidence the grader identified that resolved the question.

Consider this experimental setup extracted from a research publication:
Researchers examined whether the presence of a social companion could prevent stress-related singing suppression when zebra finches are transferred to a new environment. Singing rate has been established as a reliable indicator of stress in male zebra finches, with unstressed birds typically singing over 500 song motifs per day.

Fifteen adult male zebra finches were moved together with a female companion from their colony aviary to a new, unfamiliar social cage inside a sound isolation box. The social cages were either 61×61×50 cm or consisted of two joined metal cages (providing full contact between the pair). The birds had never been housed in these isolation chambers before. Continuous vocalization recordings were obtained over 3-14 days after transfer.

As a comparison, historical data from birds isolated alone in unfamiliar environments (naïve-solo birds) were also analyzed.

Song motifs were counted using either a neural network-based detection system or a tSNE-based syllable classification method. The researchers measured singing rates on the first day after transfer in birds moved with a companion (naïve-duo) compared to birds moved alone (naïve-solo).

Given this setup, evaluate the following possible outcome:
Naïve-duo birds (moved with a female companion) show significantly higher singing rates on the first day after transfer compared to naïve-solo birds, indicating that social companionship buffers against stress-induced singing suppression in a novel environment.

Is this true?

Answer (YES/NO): YES